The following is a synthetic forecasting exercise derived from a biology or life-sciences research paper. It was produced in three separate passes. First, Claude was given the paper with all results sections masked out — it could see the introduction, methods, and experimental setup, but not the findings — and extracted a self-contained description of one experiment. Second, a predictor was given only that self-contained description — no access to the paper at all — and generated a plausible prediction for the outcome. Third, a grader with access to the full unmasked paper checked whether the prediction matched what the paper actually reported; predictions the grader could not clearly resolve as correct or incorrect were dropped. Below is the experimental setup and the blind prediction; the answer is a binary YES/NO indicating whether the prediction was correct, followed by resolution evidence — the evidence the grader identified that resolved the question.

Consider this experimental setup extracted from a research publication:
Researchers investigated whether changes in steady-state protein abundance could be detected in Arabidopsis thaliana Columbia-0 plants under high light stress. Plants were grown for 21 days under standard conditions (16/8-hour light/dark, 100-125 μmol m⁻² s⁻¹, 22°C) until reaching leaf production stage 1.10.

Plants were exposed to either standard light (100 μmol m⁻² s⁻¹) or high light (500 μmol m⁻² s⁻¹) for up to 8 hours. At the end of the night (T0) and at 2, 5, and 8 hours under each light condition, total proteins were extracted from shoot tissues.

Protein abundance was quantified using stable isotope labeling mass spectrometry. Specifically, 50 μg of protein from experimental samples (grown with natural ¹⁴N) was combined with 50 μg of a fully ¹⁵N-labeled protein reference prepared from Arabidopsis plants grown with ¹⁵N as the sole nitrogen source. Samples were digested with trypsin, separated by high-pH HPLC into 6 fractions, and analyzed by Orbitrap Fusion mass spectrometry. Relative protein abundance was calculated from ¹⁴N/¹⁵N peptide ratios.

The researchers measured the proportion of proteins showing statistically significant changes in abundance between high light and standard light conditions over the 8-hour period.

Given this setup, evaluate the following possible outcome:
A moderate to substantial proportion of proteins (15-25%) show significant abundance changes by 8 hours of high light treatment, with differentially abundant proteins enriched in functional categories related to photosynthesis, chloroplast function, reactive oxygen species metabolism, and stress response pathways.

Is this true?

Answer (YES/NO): NO